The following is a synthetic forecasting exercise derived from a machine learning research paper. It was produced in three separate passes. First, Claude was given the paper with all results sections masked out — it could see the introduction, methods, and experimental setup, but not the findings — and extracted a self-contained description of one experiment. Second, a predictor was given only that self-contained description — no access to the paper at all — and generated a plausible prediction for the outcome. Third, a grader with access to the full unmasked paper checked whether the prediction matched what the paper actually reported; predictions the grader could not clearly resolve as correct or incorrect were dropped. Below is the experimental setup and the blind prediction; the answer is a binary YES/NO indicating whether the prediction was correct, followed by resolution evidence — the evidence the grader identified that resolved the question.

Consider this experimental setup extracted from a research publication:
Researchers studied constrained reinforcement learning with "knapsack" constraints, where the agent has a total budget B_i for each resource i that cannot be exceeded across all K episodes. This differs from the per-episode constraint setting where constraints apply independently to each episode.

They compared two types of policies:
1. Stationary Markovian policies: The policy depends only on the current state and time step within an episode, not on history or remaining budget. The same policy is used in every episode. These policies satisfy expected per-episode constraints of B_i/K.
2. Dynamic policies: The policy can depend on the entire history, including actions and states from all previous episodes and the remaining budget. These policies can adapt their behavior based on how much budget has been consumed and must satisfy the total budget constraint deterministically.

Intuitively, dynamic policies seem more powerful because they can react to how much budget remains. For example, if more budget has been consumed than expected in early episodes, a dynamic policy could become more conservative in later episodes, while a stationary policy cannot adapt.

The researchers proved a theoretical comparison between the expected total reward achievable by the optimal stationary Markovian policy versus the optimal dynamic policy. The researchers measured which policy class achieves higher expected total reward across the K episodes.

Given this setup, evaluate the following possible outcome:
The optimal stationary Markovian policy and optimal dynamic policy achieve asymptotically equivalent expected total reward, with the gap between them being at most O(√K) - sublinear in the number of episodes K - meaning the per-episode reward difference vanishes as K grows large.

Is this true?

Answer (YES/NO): NO